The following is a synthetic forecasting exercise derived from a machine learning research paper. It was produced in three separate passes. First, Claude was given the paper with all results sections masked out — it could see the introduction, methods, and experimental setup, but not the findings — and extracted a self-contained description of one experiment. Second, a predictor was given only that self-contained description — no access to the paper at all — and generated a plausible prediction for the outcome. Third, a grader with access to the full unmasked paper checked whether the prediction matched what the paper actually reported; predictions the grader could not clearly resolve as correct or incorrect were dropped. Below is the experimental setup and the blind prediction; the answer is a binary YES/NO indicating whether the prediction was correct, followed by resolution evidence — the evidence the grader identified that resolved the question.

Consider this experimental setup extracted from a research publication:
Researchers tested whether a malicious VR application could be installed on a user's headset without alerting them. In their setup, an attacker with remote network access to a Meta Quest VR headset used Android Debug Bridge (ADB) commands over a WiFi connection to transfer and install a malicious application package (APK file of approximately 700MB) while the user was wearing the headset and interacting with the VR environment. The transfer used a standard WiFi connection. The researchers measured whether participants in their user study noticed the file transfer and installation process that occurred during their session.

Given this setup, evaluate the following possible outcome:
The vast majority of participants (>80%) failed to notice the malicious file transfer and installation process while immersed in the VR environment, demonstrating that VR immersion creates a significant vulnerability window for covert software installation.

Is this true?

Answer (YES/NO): YES